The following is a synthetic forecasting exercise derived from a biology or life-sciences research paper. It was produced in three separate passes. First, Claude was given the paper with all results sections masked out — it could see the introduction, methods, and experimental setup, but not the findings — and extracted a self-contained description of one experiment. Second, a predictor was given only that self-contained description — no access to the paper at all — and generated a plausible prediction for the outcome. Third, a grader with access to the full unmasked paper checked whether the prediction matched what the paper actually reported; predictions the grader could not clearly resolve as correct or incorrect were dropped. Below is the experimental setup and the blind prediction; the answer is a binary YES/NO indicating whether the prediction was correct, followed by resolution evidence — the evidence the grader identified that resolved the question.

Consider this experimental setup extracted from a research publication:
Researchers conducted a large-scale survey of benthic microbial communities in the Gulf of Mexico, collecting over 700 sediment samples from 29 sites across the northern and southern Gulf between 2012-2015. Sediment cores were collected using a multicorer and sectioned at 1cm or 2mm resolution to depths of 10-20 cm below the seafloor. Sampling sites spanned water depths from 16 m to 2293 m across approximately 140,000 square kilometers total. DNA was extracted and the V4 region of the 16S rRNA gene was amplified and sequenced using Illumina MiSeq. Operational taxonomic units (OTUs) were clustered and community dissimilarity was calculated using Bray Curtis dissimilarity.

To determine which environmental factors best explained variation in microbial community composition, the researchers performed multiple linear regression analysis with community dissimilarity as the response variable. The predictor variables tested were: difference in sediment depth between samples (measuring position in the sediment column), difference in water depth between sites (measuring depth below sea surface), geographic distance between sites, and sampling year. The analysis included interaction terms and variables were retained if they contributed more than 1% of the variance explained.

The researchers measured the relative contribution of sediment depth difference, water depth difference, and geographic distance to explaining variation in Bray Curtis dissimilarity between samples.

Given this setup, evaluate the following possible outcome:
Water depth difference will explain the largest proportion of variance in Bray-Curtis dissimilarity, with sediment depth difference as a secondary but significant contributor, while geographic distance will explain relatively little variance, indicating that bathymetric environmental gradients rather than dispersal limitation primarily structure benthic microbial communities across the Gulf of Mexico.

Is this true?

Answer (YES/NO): YES